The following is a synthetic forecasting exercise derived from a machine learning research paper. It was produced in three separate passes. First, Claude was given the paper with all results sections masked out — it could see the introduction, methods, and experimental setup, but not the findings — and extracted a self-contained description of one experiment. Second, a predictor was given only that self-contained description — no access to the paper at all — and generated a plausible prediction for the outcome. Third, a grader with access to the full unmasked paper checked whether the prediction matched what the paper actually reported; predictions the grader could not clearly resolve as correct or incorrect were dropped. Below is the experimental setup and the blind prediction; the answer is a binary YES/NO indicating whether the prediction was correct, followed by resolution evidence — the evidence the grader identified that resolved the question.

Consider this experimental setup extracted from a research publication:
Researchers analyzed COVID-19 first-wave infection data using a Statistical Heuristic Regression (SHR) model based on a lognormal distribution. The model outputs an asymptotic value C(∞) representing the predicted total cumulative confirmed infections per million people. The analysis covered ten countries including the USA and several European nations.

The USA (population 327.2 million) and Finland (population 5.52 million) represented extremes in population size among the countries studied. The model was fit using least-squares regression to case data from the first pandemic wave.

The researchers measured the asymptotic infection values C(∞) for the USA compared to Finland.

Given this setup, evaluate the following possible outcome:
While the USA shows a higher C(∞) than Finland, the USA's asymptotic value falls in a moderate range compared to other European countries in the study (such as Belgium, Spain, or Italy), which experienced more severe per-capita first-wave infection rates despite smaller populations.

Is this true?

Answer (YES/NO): NO